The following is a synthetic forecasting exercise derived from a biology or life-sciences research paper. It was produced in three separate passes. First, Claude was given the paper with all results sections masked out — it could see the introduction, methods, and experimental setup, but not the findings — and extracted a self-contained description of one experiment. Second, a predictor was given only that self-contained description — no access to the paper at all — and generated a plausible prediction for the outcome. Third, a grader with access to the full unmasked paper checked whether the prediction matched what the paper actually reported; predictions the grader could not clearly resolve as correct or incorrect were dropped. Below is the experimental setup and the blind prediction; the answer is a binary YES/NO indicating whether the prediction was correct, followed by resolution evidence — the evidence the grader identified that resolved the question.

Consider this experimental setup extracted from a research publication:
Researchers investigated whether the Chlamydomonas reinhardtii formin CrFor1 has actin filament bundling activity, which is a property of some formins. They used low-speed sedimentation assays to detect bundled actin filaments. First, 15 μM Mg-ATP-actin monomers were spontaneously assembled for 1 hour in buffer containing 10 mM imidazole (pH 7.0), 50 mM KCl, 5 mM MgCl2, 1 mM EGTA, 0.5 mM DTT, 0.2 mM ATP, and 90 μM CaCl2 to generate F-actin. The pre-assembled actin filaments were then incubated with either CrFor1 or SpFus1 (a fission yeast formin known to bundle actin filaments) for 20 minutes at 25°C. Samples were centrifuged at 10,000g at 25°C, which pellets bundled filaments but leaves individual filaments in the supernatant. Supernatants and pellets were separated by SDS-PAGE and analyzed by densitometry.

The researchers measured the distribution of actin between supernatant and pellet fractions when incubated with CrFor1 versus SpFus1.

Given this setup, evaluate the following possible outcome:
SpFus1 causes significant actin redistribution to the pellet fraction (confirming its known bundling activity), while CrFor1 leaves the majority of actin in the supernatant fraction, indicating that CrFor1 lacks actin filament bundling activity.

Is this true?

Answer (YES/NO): NO